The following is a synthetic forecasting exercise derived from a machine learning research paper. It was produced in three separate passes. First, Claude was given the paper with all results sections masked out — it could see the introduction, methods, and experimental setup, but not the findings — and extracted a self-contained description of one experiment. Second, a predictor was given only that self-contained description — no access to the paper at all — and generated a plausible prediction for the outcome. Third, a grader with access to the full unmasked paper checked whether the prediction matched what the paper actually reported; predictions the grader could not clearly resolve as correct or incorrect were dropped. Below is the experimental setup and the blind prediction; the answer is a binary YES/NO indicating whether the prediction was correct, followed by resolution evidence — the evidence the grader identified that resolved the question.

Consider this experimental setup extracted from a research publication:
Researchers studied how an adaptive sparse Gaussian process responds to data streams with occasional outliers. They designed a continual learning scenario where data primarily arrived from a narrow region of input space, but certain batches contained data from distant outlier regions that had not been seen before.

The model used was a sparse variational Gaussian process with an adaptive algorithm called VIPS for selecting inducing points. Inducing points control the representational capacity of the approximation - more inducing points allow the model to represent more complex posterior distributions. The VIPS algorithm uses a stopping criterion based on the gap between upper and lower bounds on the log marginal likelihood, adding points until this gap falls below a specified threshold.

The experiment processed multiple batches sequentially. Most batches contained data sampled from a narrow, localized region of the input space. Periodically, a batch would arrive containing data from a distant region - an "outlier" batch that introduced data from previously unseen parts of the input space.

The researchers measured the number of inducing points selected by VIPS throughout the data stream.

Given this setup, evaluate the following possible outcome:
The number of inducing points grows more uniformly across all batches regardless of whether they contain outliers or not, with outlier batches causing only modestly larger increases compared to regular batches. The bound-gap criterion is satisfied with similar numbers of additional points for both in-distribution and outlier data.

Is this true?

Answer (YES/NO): NO